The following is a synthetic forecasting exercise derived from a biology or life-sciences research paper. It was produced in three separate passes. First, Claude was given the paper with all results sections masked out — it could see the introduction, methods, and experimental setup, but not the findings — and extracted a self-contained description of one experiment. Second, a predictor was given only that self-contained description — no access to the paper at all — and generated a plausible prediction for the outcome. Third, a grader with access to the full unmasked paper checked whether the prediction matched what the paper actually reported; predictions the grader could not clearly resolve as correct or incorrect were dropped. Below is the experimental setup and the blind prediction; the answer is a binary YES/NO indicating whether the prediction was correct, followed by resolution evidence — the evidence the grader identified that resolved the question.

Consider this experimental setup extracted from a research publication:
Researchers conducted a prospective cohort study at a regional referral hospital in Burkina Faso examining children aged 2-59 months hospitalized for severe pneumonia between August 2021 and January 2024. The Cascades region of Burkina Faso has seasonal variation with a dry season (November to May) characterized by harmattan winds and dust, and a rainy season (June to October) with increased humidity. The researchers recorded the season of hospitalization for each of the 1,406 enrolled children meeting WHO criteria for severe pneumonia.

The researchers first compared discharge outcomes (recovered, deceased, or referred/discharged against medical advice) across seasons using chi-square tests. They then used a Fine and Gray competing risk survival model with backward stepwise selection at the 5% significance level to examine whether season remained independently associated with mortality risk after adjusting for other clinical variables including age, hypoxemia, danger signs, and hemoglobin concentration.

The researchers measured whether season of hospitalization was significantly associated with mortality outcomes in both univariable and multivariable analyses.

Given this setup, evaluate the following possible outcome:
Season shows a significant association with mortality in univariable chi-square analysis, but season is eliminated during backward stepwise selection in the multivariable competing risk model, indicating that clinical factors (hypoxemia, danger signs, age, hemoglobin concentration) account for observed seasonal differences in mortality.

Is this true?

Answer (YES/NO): NO